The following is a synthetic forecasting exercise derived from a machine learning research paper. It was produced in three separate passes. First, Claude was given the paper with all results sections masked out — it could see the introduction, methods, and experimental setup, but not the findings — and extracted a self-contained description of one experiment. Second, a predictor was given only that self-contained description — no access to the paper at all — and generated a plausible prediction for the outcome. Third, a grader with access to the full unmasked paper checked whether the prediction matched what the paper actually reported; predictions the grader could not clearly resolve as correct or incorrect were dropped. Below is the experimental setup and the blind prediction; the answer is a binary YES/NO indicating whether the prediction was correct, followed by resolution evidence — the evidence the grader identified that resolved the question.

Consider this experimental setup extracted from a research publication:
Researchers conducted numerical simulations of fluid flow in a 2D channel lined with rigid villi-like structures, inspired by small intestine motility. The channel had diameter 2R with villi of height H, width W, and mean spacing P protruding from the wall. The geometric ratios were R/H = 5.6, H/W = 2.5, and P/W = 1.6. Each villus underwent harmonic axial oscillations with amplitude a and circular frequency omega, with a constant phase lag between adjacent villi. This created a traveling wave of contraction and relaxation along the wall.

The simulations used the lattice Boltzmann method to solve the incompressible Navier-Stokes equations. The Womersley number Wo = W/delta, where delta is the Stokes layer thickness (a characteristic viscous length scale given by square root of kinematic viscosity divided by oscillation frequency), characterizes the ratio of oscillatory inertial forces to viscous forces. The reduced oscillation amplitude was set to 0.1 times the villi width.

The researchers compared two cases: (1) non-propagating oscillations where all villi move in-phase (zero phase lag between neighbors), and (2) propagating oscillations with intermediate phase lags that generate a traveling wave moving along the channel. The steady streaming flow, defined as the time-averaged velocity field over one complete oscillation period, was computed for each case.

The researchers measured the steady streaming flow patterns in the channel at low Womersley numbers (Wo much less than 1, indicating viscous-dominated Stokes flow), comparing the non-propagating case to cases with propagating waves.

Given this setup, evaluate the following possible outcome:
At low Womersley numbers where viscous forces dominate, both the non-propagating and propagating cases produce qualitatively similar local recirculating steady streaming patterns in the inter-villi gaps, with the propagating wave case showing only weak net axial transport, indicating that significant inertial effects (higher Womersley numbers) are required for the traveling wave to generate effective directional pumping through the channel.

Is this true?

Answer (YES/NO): NO